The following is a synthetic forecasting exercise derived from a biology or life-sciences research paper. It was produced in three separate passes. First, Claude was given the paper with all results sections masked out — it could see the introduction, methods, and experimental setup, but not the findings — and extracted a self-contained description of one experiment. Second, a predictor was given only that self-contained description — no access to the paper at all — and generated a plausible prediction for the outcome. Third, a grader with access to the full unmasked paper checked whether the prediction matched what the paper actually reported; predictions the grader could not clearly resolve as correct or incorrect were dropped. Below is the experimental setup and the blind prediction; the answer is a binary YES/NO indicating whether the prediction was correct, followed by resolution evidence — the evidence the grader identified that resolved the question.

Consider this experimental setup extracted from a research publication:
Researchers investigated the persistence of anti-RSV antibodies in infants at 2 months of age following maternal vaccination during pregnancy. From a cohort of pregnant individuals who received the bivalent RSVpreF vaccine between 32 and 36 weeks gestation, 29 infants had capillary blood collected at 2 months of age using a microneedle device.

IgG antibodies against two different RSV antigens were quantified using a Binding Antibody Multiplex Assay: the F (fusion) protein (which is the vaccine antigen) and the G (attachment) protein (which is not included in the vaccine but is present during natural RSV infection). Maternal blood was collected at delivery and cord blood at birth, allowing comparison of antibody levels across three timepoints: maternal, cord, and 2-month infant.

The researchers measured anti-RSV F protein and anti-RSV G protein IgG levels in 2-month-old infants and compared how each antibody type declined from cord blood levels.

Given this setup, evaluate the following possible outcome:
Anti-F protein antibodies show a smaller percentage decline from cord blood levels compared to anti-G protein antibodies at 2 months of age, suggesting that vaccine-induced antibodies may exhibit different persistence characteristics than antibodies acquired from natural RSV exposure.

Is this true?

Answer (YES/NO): YES